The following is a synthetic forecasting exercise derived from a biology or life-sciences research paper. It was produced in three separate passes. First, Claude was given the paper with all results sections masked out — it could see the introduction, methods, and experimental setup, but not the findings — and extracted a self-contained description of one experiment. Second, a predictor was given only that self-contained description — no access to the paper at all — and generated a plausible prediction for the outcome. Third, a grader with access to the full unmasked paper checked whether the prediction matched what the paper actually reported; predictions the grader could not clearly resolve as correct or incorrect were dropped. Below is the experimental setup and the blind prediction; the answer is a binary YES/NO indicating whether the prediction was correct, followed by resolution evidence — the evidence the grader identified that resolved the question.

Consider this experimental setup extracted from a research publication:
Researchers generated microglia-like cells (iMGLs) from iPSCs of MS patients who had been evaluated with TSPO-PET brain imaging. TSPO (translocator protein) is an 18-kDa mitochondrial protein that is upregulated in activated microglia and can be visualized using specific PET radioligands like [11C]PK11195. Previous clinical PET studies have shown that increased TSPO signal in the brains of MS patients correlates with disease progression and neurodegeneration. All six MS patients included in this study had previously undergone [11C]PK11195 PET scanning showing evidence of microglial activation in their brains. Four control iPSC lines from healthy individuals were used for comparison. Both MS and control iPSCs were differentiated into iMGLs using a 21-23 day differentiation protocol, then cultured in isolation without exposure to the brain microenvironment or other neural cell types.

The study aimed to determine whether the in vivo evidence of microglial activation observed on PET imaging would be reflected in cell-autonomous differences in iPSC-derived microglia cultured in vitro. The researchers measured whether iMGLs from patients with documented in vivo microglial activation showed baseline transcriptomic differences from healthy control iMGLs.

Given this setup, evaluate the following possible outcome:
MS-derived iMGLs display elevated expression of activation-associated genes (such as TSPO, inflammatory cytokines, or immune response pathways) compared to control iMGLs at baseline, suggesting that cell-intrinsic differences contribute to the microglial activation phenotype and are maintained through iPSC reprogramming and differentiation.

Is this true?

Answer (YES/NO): YES